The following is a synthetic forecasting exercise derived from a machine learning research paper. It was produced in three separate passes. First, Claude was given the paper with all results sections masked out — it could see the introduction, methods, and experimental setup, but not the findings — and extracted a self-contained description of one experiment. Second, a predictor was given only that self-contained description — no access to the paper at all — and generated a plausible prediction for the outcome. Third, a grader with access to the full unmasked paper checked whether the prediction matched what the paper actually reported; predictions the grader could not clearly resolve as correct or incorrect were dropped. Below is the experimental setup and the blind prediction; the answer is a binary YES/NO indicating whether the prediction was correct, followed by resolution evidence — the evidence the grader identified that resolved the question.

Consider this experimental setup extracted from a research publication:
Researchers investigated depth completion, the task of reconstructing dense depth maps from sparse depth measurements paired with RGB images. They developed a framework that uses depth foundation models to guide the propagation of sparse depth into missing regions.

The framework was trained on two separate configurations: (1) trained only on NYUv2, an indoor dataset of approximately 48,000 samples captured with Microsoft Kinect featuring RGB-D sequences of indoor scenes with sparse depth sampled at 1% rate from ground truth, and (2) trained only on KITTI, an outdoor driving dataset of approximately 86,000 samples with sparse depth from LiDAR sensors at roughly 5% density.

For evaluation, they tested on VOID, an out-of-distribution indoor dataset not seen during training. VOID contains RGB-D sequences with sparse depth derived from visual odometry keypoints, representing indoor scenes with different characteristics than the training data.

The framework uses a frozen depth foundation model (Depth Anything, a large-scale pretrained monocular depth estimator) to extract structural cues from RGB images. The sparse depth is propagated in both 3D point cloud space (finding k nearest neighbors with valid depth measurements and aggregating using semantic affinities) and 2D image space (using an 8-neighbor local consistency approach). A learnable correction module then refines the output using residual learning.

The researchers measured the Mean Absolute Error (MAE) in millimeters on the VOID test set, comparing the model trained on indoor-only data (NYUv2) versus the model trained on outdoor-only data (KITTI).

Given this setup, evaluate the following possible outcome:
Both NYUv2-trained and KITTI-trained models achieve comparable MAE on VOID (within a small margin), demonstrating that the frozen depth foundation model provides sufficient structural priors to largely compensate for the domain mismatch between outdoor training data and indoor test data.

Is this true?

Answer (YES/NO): NO